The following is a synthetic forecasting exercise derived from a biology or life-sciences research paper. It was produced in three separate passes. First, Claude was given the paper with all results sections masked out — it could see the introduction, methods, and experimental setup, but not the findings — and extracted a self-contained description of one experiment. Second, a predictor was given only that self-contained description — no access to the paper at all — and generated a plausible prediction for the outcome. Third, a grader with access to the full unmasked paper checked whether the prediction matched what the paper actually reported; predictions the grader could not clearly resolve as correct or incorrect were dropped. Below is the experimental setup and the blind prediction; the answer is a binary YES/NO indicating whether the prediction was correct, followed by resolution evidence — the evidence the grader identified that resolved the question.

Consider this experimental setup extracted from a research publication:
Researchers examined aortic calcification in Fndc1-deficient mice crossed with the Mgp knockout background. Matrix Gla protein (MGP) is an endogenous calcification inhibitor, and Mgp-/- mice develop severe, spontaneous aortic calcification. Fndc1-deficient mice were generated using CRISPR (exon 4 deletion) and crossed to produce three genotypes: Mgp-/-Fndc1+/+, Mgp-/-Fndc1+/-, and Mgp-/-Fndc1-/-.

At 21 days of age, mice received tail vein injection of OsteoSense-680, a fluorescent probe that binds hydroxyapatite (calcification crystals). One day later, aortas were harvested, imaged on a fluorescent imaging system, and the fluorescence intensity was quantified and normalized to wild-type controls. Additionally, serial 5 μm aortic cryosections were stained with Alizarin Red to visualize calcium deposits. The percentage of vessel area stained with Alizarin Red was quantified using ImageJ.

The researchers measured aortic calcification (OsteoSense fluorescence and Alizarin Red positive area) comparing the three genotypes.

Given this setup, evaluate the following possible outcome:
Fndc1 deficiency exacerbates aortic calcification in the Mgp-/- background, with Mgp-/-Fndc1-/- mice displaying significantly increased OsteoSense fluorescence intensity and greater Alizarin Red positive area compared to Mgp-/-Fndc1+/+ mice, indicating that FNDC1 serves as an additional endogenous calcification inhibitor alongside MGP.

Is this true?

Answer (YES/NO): NO